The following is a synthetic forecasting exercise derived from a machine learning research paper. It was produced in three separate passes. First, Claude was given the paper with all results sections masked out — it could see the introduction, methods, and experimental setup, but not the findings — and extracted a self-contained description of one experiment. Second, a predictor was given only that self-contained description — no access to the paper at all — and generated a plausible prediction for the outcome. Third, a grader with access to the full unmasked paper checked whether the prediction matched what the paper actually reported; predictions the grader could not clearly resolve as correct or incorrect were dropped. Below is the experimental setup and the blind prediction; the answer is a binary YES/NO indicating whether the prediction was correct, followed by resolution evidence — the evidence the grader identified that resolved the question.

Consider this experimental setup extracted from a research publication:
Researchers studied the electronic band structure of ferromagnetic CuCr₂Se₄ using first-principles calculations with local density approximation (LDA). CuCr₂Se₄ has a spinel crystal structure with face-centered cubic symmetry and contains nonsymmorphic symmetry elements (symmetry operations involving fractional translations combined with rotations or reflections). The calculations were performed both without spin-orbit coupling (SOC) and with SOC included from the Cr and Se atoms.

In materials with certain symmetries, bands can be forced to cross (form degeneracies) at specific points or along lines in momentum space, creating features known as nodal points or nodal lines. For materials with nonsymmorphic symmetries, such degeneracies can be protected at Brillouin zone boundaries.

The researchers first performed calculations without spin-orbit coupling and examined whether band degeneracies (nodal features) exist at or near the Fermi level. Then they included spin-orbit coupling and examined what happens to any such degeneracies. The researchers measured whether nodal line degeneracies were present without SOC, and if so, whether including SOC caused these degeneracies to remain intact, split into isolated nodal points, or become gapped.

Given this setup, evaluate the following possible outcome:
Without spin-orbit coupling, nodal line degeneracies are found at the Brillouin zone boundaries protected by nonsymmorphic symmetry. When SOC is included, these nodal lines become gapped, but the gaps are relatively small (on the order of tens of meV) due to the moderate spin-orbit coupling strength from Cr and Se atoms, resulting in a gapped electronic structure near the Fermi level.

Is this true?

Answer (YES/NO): NO